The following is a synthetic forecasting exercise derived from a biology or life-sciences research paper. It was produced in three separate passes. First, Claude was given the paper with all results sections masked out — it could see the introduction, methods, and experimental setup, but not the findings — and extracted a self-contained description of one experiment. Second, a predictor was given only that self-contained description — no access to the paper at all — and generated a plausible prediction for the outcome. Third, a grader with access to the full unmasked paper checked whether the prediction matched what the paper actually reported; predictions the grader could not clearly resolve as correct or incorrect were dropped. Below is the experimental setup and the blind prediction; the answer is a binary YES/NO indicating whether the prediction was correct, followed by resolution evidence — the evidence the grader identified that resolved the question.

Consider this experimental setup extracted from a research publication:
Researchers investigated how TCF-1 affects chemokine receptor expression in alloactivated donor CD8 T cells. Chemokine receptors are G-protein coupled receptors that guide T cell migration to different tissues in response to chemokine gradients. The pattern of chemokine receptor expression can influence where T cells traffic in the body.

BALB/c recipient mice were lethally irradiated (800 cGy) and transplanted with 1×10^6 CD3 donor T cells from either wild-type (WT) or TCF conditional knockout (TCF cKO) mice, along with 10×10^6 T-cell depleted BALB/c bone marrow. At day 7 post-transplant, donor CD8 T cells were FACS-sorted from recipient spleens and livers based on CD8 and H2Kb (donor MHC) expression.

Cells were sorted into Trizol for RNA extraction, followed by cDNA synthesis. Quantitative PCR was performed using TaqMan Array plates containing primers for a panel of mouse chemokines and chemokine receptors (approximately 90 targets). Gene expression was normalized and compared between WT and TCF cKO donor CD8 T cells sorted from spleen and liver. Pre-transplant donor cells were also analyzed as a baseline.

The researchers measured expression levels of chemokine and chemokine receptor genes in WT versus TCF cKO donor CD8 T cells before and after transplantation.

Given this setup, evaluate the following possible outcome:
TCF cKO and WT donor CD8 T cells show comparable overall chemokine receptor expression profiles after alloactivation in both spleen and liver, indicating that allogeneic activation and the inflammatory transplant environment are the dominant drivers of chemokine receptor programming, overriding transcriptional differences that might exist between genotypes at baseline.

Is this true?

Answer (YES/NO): NO